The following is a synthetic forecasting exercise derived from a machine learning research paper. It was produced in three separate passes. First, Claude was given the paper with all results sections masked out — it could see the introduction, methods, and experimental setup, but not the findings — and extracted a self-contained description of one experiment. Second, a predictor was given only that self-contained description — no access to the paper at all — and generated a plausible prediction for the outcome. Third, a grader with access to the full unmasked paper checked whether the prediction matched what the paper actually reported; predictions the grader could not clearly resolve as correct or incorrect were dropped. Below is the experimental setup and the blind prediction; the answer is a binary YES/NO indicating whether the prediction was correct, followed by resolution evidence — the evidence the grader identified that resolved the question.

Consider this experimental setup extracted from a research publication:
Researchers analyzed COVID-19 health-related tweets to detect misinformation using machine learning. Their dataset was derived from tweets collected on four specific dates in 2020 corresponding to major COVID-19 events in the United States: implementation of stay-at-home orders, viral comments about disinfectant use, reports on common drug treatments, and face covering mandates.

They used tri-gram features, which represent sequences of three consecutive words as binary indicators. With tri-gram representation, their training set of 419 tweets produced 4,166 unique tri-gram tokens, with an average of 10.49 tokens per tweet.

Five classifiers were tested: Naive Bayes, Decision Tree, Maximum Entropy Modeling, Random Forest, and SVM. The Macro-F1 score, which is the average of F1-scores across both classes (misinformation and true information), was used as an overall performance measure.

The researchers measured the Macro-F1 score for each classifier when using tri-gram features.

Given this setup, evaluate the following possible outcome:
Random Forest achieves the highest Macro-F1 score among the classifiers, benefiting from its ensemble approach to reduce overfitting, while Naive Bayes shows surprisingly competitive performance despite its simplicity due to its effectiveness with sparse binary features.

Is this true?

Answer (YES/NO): NO